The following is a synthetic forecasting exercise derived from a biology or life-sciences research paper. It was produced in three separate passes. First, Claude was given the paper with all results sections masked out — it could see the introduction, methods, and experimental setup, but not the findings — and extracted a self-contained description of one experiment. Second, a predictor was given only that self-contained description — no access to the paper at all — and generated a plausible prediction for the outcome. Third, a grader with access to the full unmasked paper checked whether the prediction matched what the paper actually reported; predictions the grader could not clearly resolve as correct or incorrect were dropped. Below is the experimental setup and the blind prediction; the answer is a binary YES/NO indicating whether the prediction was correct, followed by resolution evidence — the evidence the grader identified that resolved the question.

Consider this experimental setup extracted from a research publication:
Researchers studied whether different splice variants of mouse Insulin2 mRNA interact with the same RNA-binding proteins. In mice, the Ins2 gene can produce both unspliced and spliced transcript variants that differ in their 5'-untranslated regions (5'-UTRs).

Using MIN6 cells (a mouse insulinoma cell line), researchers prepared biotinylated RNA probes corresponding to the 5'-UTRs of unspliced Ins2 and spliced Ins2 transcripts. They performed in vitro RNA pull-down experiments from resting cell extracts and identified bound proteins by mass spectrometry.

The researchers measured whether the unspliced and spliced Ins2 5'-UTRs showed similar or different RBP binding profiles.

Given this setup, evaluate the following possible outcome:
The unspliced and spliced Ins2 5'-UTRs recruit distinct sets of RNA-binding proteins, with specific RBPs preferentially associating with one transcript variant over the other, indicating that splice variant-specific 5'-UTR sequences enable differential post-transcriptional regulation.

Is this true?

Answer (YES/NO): NO